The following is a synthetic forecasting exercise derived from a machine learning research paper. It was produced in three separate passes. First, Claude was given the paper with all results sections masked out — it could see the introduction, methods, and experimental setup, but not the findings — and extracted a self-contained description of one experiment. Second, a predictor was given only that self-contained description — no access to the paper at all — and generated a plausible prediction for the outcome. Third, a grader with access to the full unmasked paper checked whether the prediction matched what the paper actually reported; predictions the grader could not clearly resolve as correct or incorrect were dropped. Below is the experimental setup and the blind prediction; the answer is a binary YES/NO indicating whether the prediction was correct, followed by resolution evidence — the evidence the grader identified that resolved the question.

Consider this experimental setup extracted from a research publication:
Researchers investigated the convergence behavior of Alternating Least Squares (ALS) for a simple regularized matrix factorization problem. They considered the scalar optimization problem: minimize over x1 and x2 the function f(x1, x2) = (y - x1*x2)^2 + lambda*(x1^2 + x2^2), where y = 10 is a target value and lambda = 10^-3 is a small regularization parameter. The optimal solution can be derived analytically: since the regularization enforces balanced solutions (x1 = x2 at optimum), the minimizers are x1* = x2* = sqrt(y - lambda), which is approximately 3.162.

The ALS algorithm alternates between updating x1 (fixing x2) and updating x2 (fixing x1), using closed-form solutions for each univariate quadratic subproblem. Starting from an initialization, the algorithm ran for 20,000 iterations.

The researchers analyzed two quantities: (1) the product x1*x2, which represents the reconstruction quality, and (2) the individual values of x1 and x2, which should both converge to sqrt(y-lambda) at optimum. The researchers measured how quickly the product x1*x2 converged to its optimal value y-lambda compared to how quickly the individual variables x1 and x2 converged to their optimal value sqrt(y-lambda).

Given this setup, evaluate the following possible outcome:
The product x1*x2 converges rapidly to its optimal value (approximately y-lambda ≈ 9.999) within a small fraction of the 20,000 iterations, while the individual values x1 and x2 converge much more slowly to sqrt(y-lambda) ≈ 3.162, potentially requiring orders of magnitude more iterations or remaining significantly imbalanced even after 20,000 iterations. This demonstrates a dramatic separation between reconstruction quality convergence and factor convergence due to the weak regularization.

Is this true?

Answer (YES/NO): YES